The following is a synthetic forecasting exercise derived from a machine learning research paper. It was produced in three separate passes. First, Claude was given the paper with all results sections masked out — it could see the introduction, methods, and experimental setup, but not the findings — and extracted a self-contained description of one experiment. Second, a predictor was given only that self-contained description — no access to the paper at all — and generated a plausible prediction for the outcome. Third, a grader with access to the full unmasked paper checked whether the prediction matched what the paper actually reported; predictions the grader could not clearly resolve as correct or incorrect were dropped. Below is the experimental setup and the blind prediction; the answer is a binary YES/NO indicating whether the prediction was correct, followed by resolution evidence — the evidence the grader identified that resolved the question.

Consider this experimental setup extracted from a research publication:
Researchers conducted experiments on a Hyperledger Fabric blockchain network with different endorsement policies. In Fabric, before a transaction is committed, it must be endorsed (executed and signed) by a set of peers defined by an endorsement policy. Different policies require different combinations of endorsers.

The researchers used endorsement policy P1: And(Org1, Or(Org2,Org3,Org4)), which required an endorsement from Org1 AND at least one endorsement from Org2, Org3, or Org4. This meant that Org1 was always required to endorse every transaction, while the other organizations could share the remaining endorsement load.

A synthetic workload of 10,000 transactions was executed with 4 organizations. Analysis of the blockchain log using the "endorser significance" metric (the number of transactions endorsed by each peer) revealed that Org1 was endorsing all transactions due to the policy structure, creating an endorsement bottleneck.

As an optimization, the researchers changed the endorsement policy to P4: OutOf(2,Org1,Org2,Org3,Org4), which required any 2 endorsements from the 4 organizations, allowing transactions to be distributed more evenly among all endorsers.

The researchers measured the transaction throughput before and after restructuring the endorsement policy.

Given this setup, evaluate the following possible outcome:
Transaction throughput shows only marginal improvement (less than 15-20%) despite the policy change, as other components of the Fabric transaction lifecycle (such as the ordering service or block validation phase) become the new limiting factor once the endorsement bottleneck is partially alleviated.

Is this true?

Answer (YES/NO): NO